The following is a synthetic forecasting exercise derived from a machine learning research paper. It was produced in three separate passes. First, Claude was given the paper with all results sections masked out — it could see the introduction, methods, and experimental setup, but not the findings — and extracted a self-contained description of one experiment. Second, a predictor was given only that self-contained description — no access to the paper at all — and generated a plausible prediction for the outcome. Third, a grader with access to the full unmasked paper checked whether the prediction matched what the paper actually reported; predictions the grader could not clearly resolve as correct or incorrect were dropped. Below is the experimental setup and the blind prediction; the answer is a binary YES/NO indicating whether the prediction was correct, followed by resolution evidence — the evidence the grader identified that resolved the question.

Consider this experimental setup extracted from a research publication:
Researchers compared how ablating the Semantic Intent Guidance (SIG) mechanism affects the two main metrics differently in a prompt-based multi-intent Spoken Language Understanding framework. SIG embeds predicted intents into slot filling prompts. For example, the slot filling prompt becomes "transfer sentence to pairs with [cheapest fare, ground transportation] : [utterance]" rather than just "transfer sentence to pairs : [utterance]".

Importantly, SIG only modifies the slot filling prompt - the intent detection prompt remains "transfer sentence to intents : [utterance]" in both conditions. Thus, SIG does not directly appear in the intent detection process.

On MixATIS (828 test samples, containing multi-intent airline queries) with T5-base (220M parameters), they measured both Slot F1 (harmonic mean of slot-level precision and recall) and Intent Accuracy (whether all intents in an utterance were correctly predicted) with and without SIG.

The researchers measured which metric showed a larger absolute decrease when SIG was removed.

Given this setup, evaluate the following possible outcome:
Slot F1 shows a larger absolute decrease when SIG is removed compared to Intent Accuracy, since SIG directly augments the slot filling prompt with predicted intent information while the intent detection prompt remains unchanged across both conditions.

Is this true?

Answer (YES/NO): NO